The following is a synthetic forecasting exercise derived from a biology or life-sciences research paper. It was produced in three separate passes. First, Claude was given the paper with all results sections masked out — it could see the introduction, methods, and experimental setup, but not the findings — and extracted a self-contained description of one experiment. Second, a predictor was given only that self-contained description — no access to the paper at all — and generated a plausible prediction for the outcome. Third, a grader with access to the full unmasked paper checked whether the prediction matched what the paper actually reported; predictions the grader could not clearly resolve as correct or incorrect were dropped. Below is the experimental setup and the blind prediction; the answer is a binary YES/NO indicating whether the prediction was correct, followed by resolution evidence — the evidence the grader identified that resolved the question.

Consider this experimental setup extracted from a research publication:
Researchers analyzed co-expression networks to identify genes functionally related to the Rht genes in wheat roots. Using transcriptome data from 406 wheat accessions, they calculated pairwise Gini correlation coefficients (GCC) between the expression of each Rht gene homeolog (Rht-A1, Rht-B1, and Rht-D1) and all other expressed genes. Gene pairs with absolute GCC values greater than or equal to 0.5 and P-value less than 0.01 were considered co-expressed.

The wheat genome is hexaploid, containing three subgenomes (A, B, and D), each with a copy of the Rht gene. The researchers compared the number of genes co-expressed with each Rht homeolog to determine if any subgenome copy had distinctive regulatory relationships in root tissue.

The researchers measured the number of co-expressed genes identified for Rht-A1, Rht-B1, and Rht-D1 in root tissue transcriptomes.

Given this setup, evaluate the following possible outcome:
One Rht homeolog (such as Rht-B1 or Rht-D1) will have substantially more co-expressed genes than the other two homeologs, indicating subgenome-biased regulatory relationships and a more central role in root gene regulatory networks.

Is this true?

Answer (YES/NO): YES